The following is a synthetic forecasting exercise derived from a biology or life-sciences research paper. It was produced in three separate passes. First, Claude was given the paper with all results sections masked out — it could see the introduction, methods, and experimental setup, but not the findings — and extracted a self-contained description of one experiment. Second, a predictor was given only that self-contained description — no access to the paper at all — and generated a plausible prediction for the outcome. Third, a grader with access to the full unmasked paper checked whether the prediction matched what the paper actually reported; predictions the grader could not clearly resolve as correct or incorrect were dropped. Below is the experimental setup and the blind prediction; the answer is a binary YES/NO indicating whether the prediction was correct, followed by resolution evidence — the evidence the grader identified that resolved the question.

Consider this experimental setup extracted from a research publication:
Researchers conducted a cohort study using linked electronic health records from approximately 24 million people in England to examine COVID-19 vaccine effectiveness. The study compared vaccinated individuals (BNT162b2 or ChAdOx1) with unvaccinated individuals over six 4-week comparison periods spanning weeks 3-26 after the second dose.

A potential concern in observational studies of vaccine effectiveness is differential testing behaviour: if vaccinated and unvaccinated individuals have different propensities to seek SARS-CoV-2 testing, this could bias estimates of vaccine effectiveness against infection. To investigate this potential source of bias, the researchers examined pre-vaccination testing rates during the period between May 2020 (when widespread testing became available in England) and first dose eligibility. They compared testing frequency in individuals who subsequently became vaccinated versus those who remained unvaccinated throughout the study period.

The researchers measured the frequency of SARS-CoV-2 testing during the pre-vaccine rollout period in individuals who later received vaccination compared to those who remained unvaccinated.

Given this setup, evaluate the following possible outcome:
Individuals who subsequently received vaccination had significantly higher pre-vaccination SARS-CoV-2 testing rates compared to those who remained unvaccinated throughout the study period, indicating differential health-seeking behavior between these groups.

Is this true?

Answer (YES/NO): YES